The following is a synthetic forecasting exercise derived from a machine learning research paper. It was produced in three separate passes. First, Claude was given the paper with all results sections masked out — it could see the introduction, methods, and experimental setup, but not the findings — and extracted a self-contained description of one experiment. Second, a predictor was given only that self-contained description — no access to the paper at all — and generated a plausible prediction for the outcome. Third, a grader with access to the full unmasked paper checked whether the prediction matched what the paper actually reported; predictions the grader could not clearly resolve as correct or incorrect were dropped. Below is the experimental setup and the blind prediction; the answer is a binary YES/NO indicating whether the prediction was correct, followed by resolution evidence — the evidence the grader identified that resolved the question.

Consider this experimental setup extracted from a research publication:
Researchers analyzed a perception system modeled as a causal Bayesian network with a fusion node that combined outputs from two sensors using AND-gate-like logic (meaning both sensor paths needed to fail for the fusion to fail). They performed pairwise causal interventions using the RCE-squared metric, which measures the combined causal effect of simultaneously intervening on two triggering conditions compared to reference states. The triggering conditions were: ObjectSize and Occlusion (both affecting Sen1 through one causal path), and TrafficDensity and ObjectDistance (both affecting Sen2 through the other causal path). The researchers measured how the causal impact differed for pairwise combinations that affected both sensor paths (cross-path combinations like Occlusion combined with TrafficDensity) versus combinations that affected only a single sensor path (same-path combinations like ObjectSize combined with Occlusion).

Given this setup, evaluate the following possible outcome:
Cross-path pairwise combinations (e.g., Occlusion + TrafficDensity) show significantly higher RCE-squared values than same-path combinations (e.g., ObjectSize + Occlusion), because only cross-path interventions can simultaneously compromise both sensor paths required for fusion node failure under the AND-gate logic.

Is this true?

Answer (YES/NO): YES